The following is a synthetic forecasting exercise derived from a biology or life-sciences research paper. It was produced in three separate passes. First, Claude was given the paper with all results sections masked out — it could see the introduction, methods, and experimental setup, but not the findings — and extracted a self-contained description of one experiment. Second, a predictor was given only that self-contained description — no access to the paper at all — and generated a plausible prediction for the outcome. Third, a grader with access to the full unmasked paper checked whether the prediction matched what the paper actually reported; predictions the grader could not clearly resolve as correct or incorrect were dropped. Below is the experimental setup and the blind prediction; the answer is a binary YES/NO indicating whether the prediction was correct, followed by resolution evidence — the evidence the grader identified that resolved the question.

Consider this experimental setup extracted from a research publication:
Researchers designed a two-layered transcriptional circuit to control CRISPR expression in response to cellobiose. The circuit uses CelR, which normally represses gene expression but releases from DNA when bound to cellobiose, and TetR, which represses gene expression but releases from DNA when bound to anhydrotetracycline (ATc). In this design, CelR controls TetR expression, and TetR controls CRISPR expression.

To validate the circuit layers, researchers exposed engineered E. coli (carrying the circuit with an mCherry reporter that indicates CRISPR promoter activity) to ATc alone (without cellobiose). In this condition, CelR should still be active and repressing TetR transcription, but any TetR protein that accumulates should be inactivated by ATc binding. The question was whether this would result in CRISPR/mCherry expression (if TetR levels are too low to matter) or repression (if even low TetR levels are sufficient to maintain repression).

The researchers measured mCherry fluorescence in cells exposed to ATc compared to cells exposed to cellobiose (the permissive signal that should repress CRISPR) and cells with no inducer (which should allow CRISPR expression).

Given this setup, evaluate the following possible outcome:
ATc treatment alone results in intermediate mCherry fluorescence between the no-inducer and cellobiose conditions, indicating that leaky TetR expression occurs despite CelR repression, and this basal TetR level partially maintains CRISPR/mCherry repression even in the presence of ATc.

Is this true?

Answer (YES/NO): NO